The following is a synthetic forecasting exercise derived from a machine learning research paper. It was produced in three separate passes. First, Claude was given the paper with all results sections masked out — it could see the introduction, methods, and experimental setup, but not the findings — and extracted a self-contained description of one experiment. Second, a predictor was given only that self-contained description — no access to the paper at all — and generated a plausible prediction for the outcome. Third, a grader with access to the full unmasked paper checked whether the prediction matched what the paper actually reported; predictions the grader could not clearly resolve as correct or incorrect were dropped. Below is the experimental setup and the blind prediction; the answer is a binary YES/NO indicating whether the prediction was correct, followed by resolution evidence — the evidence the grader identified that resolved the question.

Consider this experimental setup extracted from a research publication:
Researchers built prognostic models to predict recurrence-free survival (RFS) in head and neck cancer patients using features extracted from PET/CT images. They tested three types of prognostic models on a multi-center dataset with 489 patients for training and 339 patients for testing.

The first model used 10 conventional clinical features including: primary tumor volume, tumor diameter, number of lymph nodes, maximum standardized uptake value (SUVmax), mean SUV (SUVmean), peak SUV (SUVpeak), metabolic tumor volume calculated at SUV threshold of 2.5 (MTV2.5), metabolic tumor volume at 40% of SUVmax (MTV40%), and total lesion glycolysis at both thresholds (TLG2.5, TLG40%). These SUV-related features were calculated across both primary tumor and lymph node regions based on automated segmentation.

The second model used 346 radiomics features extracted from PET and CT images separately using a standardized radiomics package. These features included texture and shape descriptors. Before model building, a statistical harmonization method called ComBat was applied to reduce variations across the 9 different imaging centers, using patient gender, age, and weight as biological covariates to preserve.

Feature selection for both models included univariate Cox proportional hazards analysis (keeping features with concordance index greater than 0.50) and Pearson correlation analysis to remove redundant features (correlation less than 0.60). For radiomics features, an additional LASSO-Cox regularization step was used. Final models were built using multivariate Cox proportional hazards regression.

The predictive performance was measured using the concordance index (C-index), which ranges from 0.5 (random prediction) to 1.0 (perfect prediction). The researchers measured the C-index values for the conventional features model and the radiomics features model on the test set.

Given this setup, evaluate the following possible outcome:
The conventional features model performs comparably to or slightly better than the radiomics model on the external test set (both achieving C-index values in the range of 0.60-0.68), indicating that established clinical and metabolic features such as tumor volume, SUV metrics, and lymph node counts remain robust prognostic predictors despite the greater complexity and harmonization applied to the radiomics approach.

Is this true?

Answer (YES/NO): YES